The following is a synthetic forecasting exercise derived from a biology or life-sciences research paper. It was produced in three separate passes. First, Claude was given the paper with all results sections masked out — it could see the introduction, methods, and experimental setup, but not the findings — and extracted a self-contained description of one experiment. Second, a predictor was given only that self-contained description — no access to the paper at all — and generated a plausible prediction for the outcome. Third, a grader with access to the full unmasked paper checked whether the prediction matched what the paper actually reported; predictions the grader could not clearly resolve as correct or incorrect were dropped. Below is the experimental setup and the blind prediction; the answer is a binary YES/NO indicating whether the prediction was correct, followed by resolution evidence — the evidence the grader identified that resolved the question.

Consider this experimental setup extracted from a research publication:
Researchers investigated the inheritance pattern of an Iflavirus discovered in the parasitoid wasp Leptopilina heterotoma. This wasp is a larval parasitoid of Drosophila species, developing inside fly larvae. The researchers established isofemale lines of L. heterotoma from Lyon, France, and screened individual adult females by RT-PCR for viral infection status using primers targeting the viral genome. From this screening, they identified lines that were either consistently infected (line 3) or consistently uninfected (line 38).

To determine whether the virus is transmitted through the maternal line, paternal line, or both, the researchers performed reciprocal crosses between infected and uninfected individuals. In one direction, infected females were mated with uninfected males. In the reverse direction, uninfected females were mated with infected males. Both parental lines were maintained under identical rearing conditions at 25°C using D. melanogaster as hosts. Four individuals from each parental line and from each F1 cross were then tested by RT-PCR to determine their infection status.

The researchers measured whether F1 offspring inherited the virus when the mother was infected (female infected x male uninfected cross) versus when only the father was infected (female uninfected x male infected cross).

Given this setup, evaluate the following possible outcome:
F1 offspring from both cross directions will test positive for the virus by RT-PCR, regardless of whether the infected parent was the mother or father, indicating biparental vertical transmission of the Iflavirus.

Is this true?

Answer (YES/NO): NO